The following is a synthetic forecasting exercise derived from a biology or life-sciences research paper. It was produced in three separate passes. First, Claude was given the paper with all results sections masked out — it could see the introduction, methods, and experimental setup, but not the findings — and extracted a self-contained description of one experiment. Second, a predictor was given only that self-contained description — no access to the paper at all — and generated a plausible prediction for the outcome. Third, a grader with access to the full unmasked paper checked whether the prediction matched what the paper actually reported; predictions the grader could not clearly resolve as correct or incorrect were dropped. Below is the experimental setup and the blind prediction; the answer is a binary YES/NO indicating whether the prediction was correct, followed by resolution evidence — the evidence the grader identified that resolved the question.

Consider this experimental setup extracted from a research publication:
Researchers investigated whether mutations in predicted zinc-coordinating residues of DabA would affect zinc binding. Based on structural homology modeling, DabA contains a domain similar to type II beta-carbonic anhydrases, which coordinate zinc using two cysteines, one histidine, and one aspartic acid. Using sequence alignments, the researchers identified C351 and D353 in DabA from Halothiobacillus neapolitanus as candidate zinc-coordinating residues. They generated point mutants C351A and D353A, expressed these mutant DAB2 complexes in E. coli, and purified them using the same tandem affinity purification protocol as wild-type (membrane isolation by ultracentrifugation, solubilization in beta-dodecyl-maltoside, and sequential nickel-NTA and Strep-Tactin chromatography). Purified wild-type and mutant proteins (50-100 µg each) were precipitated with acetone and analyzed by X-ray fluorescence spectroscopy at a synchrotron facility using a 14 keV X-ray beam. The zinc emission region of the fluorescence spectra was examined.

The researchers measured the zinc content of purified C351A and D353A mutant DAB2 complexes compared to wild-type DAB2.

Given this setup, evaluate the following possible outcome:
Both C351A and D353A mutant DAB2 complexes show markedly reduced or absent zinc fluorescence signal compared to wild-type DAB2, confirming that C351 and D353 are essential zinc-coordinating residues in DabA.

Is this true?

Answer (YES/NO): NO